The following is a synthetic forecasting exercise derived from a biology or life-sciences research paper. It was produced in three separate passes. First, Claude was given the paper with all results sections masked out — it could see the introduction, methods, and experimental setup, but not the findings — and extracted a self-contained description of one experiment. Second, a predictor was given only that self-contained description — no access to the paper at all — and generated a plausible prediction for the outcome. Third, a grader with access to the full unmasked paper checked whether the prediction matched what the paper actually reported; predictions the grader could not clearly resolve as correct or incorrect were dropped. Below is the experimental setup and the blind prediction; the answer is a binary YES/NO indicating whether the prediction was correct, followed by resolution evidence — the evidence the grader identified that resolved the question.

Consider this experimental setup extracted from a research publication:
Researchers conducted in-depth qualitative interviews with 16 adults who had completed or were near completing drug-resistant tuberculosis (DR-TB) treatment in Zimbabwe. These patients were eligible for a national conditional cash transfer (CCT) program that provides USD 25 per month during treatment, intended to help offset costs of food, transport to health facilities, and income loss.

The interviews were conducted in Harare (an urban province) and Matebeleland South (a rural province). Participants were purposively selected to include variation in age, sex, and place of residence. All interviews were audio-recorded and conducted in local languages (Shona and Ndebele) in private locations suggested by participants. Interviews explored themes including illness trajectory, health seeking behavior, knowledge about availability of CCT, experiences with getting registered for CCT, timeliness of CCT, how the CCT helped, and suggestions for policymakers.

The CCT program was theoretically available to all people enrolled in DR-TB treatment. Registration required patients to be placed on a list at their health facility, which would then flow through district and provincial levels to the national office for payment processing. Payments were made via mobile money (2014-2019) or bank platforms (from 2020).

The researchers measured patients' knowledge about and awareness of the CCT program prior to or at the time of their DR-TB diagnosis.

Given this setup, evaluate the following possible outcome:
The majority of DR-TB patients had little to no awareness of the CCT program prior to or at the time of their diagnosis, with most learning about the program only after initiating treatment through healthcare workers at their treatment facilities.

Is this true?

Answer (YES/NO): YES